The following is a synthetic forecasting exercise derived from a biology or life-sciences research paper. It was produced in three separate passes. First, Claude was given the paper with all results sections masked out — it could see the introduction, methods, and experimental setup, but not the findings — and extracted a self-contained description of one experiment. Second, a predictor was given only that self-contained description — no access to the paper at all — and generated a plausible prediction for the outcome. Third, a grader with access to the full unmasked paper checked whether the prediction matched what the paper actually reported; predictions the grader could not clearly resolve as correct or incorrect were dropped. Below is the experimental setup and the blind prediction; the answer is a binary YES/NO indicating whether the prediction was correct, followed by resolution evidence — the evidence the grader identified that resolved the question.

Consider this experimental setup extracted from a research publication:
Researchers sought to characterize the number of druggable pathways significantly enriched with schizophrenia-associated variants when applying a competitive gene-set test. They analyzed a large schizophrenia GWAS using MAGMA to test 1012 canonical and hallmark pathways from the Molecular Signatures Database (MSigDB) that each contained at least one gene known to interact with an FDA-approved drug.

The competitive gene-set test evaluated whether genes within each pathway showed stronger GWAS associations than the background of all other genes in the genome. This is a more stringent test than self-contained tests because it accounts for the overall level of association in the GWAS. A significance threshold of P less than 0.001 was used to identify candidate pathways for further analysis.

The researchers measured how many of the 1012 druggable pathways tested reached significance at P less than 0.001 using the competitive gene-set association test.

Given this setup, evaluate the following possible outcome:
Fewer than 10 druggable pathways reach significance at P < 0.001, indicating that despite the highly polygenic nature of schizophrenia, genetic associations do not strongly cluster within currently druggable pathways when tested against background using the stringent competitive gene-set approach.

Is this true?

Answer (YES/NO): YES